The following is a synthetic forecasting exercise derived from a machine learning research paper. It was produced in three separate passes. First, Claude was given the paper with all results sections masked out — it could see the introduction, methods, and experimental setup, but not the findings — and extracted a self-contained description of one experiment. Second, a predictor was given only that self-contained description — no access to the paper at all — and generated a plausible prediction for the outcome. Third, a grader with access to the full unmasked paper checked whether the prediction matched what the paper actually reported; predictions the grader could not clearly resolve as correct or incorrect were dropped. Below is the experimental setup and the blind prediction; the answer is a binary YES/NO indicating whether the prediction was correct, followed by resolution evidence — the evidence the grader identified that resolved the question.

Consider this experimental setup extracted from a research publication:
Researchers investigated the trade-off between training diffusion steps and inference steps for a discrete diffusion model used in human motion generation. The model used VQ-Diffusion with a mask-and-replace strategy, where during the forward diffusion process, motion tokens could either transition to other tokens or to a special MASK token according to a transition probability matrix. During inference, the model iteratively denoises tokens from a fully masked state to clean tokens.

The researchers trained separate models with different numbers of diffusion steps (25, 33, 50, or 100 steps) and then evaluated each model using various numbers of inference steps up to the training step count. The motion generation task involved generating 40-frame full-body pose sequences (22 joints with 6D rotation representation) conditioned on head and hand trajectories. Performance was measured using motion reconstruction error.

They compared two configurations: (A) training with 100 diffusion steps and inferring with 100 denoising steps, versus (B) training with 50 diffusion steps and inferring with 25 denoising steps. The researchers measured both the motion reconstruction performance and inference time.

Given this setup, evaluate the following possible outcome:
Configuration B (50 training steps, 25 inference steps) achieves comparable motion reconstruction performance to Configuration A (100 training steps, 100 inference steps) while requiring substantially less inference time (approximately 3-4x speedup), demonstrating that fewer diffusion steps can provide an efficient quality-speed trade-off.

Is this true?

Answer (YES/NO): YES